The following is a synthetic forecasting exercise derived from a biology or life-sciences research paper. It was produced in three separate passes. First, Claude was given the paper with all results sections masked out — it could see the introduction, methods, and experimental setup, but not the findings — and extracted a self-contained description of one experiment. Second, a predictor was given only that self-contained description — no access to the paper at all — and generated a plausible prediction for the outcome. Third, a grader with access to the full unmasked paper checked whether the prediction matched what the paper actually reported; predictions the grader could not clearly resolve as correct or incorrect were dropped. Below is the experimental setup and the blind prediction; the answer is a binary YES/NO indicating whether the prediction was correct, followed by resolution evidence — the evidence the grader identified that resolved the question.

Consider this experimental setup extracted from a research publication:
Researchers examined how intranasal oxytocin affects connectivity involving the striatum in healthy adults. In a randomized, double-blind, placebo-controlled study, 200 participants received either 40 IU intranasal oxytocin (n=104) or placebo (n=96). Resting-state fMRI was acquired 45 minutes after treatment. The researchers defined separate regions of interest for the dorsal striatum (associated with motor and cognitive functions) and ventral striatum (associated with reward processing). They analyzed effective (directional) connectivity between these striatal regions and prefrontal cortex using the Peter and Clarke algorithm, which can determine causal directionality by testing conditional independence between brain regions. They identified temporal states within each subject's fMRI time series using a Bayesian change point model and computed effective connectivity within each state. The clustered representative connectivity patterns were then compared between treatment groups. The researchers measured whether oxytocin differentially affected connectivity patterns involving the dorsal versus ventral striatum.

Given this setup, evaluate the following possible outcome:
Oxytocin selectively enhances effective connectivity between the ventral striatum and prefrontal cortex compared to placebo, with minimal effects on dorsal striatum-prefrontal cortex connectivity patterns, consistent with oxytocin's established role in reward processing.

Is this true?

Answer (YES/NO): NO